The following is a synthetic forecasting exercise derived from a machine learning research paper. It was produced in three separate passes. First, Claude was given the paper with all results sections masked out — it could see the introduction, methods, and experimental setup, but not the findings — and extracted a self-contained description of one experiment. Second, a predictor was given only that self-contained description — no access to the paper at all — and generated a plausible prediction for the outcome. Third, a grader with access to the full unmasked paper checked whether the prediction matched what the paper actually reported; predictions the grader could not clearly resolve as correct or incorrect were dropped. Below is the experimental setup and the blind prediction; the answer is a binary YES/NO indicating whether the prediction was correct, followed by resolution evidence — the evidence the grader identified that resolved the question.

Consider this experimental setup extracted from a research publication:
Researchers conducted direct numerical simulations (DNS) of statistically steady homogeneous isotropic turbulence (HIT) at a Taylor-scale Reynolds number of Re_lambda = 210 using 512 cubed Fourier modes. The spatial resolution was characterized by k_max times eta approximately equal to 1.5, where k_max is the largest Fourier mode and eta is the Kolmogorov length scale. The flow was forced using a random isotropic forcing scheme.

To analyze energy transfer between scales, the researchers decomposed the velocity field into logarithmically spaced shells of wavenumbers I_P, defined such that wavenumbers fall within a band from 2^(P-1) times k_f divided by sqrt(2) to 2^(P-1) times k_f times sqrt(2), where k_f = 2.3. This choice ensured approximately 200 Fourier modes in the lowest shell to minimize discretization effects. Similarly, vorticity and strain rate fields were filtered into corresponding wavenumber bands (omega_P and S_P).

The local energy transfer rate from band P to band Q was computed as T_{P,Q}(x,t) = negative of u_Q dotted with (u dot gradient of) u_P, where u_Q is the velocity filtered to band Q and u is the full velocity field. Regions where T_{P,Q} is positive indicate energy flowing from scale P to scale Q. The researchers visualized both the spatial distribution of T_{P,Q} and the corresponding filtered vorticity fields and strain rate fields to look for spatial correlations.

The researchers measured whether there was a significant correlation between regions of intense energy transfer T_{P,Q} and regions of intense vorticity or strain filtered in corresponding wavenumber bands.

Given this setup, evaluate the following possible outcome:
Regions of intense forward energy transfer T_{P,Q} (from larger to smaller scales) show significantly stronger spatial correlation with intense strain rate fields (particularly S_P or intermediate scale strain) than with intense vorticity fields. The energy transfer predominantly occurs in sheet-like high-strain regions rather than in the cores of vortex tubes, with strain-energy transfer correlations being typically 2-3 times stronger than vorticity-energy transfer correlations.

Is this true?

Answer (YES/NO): NO